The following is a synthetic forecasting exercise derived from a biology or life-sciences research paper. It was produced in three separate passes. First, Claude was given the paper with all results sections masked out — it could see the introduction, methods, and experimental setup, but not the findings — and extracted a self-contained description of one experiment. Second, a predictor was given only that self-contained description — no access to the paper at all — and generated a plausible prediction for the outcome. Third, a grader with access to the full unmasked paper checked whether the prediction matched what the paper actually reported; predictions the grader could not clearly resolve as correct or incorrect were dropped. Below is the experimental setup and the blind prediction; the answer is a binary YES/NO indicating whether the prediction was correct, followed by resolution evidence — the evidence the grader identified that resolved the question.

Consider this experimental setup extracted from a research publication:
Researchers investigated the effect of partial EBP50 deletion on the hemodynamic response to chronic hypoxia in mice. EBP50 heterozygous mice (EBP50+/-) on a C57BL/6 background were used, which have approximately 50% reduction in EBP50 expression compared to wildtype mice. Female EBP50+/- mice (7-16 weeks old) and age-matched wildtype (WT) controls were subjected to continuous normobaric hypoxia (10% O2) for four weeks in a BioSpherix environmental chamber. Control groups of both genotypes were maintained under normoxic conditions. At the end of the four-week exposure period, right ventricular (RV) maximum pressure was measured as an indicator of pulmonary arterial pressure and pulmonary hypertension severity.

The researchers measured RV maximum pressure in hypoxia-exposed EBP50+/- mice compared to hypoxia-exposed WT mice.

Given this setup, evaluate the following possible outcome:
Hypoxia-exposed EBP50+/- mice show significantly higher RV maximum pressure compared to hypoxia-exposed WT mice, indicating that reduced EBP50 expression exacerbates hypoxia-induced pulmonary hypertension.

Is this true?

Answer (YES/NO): YES